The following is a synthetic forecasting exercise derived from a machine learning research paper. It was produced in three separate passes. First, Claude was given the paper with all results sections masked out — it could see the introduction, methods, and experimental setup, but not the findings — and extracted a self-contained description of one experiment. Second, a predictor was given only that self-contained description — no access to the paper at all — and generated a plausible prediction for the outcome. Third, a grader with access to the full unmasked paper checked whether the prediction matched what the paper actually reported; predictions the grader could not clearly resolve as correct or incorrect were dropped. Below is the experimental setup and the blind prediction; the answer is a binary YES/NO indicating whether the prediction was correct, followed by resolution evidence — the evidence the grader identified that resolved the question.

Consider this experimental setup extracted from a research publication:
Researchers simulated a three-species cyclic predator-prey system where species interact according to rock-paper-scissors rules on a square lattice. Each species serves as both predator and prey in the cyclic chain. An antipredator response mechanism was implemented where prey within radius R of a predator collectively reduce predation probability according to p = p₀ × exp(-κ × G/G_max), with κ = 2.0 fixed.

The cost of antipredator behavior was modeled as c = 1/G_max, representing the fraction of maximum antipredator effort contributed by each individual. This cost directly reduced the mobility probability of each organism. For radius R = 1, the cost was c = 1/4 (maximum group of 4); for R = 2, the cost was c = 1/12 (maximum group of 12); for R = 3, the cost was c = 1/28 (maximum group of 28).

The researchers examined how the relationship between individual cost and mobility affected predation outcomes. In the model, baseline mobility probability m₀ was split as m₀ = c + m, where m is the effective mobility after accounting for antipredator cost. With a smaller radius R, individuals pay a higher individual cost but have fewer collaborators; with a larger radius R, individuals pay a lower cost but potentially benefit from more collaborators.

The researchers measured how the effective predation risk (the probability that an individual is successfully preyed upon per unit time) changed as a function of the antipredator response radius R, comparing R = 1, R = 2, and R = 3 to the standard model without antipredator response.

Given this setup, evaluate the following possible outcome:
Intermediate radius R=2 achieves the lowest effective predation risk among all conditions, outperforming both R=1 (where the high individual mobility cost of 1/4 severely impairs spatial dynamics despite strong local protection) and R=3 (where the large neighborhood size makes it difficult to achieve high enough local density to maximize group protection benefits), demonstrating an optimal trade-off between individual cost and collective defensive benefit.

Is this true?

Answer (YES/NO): NO